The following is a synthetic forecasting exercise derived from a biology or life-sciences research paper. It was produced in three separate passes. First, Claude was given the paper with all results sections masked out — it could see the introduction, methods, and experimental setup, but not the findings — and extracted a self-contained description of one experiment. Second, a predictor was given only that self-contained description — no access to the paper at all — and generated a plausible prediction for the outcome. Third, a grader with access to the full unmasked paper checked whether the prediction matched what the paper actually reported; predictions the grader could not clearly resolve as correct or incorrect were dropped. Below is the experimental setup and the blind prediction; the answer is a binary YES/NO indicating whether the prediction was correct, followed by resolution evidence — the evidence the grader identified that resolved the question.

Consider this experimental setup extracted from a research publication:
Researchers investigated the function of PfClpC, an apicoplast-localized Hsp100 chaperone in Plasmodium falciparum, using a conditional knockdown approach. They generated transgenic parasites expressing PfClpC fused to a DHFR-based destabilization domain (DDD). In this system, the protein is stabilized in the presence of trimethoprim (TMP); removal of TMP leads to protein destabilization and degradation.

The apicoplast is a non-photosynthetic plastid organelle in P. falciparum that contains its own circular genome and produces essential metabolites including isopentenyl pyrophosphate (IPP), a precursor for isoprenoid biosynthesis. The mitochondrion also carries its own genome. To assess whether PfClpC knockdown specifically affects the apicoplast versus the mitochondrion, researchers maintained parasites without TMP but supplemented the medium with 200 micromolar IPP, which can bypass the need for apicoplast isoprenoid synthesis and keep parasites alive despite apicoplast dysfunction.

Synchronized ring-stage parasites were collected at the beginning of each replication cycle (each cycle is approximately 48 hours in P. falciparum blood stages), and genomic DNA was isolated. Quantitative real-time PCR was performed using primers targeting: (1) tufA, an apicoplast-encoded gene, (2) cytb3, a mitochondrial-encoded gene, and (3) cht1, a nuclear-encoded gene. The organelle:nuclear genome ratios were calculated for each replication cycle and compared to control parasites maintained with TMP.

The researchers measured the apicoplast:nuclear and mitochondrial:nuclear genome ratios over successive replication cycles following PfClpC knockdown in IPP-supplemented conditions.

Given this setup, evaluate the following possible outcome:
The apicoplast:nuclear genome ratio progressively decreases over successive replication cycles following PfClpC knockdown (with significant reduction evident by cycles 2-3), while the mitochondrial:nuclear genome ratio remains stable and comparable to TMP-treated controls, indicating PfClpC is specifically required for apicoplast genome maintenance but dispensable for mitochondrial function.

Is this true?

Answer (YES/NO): YES